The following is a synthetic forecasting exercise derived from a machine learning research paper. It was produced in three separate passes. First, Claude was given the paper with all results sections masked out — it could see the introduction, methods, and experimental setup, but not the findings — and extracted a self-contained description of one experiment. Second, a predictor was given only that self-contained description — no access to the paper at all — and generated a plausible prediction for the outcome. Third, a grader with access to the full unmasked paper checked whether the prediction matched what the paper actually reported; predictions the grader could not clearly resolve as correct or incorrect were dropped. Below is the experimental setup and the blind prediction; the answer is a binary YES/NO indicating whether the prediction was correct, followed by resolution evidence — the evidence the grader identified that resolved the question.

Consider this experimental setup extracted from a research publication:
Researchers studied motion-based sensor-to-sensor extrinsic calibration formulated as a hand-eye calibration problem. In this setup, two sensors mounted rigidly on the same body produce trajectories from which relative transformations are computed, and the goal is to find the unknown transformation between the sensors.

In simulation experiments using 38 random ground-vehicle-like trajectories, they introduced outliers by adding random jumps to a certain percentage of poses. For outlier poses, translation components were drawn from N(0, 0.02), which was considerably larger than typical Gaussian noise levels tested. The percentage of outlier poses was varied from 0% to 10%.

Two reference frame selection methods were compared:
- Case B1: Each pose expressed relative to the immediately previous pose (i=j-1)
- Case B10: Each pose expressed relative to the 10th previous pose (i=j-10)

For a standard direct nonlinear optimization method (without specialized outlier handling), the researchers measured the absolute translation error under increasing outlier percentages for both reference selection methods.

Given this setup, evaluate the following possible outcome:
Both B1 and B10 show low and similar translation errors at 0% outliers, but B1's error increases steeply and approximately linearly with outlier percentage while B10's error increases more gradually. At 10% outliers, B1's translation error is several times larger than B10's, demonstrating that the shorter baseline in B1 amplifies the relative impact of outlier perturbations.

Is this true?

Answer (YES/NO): NO